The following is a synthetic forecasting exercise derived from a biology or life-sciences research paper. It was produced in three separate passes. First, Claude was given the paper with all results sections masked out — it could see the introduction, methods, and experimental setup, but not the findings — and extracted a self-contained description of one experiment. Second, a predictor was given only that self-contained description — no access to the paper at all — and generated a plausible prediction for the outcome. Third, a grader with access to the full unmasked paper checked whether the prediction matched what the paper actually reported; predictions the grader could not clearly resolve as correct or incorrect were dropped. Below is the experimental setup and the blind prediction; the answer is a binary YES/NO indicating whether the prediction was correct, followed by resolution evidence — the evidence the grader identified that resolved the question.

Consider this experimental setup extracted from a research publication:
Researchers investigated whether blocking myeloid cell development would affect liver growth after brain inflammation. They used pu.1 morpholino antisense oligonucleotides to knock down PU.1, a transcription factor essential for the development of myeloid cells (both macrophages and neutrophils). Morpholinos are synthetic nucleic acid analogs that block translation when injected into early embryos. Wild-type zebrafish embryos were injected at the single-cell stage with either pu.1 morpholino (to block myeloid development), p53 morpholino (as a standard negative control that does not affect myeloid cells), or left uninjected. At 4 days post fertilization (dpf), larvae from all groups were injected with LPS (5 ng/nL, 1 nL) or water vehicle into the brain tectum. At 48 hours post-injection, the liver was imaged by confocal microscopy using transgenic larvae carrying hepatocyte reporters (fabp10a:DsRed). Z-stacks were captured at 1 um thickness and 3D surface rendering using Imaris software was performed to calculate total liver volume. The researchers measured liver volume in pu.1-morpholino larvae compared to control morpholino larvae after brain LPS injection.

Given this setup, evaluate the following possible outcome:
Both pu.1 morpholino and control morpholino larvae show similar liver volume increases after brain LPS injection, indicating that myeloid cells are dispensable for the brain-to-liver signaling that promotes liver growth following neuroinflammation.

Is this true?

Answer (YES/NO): NO